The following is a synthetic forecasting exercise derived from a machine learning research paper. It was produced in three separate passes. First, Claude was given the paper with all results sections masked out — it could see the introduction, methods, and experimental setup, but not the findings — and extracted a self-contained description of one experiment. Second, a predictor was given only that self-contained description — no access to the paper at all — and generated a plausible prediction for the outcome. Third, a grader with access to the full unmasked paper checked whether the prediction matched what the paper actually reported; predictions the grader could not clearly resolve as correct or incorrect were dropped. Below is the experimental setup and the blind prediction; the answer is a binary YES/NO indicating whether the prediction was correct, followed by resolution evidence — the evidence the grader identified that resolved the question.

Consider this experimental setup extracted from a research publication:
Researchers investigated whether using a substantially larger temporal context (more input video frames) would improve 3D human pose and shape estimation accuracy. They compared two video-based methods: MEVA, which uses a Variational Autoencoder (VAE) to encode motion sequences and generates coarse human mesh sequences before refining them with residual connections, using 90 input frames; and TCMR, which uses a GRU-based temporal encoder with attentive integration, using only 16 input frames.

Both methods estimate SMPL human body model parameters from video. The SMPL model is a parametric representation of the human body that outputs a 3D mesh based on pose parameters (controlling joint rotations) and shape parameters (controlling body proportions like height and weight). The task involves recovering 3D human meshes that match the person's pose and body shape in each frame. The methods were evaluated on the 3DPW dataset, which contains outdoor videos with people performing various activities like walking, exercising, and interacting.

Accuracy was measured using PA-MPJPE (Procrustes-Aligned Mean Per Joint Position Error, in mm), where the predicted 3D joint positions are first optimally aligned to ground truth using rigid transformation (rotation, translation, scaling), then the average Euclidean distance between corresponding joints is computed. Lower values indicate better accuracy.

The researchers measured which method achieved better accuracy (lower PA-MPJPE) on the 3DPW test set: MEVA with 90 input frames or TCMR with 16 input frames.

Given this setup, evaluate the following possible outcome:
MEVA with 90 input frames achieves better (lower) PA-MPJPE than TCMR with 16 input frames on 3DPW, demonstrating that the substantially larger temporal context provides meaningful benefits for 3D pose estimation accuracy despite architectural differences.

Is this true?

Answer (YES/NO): NO